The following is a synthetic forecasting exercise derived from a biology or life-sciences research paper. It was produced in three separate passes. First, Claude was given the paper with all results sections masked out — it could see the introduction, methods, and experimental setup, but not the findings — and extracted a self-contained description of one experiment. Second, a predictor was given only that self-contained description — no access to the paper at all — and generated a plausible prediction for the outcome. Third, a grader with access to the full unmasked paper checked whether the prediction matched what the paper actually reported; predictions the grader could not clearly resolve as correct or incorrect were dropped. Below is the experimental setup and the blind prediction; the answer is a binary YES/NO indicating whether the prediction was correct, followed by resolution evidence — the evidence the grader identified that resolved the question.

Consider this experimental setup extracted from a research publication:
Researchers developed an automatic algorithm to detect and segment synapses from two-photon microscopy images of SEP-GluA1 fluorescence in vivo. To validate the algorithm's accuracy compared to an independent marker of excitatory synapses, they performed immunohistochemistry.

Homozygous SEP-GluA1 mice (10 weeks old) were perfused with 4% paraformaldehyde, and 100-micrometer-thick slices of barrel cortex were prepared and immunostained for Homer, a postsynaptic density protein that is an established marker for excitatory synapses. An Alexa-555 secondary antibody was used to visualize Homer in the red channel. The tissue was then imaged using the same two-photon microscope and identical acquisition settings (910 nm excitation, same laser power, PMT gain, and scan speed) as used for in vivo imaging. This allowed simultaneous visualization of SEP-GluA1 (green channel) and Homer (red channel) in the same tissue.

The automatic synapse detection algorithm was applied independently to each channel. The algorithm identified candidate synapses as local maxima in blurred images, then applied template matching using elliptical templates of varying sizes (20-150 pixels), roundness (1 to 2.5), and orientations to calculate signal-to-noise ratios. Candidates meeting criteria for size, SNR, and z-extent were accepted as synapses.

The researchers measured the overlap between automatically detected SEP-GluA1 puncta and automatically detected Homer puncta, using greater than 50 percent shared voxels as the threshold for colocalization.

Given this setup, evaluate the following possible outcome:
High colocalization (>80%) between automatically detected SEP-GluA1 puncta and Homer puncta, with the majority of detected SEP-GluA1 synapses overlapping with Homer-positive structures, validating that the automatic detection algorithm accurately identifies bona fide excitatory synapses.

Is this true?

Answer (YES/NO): NO